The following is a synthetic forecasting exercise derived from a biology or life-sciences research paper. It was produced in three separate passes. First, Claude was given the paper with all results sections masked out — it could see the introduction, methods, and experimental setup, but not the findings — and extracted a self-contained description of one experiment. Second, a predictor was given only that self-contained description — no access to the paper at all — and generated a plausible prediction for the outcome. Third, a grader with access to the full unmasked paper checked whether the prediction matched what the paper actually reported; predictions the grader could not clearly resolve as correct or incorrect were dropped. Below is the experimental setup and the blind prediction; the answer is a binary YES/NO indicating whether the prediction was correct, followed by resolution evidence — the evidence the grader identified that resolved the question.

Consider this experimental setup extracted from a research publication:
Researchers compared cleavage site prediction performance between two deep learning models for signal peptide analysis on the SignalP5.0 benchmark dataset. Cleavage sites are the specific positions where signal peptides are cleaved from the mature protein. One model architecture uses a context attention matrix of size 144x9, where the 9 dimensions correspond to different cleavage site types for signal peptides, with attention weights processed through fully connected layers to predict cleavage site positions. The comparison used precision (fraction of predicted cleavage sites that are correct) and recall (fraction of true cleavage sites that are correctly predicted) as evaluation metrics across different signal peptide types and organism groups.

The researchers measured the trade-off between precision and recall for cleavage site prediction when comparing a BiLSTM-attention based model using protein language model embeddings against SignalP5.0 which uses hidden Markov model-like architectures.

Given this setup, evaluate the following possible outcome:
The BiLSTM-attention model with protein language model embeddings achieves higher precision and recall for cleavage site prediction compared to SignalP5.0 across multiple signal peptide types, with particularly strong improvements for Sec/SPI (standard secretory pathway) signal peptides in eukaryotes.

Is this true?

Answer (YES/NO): NO